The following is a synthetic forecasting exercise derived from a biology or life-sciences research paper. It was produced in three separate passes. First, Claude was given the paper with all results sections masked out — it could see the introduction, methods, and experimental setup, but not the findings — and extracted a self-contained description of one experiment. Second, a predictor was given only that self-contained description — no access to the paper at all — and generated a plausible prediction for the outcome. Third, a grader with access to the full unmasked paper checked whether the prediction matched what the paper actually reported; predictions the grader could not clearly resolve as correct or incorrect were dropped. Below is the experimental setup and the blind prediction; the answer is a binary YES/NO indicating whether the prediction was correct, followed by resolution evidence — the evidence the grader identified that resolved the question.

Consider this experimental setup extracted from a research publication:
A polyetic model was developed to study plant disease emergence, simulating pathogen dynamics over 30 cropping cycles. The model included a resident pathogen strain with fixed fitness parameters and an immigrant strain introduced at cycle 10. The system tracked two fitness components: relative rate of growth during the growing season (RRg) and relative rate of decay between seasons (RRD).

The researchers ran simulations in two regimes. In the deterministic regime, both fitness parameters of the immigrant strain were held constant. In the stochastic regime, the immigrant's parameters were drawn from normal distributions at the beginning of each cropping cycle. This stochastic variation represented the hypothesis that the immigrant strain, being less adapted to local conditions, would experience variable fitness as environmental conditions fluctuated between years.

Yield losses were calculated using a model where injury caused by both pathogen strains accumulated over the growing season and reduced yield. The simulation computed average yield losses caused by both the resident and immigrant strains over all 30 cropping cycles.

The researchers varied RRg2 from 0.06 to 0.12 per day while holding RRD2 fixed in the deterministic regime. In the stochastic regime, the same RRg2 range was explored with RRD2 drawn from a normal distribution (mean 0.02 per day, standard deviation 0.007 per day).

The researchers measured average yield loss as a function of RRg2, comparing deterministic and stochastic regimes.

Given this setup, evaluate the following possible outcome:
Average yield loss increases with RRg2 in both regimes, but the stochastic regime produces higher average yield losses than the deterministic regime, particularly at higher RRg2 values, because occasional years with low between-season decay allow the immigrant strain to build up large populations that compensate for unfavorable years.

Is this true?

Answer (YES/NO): NO